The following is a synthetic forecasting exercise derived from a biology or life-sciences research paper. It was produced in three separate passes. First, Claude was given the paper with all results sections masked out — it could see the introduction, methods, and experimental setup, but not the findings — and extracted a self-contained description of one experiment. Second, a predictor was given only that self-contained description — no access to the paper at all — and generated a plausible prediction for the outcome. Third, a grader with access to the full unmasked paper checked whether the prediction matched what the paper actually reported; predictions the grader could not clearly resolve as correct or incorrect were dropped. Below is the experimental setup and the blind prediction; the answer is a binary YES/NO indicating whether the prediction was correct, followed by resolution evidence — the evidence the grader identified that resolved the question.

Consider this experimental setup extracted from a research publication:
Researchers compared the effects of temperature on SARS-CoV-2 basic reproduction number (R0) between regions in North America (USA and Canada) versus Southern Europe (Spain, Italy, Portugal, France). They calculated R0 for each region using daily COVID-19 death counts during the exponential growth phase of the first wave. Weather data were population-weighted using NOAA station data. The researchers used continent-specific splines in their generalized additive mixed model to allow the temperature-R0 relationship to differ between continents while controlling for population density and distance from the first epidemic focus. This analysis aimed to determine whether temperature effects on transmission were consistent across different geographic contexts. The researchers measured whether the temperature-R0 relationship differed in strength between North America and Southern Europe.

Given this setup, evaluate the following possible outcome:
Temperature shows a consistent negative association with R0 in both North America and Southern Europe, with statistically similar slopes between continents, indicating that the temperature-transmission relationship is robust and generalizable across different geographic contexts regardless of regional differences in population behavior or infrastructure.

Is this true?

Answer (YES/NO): NO